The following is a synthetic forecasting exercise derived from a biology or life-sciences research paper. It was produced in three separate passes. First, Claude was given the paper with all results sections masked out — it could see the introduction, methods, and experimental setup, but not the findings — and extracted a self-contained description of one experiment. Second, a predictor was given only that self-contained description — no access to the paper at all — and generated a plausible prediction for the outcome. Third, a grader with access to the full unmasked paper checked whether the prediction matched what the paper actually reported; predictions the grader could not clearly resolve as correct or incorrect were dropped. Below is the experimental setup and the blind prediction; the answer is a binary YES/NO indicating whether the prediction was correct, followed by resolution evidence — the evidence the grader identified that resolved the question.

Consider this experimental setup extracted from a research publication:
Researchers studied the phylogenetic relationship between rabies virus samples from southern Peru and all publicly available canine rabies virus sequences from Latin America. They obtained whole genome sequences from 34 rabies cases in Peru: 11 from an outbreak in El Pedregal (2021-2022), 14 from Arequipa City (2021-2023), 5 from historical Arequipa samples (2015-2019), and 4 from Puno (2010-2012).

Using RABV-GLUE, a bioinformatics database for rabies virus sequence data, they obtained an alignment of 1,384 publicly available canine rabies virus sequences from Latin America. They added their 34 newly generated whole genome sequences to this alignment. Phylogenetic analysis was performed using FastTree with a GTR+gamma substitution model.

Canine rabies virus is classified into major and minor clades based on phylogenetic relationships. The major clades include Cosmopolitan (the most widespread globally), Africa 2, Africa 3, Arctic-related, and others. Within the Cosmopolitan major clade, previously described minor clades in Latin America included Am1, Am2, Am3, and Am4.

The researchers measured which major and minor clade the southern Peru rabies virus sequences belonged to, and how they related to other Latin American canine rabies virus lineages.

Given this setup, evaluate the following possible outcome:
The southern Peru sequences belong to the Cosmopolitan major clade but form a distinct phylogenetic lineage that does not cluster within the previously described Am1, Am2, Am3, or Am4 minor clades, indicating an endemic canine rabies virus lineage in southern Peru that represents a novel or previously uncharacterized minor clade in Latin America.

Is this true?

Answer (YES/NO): YES